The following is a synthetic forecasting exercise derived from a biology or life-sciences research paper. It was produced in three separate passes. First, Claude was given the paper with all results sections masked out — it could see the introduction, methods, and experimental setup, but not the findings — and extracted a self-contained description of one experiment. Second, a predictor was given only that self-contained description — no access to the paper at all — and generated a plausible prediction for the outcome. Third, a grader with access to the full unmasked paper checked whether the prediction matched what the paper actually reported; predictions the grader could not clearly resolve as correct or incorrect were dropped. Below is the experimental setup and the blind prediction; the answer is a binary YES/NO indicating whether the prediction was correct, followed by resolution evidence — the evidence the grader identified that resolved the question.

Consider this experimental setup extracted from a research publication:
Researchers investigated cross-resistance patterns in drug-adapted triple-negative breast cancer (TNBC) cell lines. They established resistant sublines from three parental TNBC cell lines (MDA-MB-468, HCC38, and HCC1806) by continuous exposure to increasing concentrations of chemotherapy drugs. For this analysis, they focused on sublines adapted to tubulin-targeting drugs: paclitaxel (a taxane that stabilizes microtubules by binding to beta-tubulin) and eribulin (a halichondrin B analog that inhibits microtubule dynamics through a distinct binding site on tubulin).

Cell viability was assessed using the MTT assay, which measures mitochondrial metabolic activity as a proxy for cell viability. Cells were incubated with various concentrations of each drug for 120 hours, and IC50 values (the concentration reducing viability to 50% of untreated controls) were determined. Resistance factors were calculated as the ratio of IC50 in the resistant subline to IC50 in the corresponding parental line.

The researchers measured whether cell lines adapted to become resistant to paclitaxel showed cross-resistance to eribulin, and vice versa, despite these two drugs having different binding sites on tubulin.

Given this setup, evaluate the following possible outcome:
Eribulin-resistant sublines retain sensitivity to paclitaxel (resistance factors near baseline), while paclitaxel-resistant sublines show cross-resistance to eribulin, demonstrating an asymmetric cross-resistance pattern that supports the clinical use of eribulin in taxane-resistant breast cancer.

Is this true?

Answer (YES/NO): NO